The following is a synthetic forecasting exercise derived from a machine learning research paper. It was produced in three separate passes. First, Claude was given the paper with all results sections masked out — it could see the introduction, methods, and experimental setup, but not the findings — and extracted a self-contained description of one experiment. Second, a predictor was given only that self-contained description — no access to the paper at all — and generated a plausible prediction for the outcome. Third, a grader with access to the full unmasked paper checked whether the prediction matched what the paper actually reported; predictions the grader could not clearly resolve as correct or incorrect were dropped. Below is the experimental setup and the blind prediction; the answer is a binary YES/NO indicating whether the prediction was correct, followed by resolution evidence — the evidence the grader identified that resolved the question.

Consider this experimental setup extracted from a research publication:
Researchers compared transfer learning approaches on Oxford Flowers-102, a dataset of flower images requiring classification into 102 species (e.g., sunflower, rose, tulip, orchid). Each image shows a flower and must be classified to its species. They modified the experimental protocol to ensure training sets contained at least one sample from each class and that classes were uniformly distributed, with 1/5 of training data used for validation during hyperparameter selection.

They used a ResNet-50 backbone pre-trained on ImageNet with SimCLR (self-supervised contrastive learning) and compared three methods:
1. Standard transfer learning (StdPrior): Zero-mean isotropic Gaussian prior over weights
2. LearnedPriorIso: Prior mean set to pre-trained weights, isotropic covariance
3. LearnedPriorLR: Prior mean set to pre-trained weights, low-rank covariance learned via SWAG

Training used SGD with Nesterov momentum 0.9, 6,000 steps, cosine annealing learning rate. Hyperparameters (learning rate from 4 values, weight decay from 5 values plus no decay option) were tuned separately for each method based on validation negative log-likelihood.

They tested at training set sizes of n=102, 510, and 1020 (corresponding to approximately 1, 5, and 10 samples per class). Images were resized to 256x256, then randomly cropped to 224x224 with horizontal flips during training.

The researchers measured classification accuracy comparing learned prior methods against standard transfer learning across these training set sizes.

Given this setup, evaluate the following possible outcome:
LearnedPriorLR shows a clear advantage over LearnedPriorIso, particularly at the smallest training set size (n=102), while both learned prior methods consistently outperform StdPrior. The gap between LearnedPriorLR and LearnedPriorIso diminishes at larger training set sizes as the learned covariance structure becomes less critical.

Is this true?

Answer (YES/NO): NO